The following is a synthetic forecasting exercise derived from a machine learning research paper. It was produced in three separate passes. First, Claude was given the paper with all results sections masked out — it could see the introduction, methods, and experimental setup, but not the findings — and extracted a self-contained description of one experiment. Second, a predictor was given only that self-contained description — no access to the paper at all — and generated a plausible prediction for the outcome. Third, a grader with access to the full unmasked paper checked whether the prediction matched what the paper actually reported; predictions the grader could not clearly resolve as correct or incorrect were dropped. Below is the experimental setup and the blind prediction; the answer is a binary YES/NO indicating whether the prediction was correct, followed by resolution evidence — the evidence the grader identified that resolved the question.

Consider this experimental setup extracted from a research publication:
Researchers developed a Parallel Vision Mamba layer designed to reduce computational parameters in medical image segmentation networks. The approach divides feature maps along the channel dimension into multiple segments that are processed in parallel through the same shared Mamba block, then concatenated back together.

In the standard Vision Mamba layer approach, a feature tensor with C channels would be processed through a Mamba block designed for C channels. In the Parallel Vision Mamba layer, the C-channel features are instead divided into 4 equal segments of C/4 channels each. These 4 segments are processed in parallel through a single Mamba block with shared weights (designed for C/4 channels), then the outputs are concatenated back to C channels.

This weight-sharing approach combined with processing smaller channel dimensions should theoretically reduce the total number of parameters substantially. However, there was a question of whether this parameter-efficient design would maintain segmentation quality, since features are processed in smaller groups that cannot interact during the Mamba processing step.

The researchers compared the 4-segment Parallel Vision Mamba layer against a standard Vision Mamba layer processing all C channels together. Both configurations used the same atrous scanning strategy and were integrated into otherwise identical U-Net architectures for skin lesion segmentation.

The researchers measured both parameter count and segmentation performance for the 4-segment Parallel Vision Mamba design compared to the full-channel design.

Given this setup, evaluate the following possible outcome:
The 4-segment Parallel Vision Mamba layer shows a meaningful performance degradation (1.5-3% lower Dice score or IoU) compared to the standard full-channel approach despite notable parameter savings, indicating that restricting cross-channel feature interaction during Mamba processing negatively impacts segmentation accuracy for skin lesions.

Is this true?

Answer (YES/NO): NO